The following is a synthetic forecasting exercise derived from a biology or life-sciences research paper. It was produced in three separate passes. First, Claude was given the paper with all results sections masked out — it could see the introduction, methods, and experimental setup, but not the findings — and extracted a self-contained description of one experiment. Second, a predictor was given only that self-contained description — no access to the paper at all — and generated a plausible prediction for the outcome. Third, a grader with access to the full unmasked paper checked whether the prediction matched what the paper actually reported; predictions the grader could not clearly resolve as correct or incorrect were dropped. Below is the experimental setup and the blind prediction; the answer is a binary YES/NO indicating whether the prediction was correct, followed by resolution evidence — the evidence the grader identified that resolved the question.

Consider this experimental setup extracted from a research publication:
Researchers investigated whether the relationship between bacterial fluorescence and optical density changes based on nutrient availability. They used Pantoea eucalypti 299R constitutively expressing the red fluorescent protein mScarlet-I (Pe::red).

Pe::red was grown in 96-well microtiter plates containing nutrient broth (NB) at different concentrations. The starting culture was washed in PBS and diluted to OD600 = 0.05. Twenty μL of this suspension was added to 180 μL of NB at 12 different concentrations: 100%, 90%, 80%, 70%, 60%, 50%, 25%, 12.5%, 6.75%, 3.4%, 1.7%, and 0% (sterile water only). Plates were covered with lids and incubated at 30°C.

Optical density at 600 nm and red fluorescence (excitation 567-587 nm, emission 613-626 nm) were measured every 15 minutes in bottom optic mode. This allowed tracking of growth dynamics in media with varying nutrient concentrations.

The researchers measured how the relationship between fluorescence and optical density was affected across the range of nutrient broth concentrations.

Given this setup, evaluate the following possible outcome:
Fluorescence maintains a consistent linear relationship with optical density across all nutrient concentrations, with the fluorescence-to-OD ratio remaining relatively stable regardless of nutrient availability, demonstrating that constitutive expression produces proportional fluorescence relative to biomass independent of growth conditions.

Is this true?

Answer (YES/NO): YES